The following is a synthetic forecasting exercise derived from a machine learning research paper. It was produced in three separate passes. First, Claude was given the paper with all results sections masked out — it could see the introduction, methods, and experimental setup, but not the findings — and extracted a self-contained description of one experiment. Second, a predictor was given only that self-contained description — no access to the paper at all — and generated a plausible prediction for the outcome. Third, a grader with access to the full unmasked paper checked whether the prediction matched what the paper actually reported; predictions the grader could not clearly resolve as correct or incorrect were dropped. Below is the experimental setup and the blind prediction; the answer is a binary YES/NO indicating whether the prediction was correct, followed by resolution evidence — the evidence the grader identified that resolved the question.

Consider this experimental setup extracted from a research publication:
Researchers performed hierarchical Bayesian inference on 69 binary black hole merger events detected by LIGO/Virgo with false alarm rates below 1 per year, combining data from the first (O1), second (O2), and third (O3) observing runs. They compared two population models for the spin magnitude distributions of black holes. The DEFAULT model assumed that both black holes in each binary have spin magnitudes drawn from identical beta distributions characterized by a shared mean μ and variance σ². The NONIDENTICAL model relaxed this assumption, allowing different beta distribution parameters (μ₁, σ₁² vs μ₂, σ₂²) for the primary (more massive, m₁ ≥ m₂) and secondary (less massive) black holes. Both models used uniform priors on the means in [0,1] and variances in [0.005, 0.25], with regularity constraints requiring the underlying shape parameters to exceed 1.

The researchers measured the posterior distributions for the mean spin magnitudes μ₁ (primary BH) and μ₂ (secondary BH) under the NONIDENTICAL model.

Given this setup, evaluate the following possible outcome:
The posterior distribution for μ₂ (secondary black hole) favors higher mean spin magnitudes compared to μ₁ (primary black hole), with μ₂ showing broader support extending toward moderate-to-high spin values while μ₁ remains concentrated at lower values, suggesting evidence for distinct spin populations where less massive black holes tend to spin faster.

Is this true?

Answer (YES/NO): NO